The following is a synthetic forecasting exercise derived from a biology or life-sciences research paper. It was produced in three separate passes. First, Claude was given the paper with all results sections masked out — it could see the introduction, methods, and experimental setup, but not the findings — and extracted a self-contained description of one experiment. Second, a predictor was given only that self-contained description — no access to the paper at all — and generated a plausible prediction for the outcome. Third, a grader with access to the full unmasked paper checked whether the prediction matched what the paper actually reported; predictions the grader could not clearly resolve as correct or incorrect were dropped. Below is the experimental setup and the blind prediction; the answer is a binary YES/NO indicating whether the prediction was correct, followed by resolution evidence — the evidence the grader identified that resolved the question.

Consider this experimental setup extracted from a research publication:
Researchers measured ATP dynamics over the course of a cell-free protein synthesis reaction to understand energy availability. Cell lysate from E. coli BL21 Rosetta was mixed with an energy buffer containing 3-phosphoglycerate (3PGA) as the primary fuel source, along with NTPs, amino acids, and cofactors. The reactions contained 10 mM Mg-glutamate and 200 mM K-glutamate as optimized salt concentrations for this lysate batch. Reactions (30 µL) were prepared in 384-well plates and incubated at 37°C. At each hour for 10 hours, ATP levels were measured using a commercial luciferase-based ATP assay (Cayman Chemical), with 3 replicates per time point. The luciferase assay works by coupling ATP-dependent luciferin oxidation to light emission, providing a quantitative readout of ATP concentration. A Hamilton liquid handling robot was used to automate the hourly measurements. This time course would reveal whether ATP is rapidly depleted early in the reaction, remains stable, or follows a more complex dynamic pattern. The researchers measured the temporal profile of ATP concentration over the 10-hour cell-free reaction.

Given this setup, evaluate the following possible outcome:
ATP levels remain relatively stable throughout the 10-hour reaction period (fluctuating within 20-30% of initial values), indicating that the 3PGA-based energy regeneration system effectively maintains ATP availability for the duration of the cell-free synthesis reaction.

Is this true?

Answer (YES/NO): NO